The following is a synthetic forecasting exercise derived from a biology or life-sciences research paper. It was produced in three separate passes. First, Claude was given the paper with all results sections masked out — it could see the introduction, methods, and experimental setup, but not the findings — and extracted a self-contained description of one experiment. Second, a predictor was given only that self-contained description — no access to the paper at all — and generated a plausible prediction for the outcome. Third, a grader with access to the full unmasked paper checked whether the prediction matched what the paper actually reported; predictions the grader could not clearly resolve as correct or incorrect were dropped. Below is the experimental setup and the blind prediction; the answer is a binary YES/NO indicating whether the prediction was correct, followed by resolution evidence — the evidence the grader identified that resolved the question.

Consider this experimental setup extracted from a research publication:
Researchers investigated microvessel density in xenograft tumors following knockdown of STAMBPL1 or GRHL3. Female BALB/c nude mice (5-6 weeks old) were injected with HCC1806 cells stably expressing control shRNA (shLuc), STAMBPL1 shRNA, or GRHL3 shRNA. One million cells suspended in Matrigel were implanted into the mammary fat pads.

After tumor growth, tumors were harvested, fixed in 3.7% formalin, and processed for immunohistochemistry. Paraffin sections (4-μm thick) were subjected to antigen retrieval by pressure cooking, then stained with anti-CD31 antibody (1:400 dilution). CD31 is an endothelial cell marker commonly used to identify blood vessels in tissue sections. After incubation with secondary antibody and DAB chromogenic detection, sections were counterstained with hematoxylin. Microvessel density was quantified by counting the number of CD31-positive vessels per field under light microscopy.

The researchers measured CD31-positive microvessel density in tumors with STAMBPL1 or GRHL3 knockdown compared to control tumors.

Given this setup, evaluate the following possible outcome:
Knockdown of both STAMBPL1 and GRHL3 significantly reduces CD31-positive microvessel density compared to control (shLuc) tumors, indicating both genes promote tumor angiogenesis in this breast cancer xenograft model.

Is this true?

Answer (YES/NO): YES